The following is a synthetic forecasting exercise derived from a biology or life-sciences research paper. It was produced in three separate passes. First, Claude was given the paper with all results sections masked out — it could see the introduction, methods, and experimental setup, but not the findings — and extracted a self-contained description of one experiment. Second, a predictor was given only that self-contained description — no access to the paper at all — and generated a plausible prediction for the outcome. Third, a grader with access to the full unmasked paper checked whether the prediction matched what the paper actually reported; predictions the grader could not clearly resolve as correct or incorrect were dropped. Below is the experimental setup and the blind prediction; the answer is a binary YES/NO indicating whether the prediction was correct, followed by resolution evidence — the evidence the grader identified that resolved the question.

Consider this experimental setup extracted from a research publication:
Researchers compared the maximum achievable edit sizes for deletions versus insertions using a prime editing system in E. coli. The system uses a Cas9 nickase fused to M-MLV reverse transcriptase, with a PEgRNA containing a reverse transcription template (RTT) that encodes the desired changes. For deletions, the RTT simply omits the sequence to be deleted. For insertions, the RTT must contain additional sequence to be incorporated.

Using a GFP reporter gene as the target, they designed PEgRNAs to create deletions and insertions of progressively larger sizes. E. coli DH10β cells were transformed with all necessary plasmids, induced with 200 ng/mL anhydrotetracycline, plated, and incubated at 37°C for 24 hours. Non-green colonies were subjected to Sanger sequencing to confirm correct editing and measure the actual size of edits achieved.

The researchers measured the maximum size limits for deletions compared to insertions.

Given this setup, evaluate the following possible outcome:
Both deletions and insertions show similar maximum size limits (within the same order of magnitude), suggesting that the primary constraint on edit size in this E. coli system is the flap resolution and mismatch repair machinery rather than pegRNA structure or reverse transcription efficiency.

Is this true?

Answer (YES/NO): NO